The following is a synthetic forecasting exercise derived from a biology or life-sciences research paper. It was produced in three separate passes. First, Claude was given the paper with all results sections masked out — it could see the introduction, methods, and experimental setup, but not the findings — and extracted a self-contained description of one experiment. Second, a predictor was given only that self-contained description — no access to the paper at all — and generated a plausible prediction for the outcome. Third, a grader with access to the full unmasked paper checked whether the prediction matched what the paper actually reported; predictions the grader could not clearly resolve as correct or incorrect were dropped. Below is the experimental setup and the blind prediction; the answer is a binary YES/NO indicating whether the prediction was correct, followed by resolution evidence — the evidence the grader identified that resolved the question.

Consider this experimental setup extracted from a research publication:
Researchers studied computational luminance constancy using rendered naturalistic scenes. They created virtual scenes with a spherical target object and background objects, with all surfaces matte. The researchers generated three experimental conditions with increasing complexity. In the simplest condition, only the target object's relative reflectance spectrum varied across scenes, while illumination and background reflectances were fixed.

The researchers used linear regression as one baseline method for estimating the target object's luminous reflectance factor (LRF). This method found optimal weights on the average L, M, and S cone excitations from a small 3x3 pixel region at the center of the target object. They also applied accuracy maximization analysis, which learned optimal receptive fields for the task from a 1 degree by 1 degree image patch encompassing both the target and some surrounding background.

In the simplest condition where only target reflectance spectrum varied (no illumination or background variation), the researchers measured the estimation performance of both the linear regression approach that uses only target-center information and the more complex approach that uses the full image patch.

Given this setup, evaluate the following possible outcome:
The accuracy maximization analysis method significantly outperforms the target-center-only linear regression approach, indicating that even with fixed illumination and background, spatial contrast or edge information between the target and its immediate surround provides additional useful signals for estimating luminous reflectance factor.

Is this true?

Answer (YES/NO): NO